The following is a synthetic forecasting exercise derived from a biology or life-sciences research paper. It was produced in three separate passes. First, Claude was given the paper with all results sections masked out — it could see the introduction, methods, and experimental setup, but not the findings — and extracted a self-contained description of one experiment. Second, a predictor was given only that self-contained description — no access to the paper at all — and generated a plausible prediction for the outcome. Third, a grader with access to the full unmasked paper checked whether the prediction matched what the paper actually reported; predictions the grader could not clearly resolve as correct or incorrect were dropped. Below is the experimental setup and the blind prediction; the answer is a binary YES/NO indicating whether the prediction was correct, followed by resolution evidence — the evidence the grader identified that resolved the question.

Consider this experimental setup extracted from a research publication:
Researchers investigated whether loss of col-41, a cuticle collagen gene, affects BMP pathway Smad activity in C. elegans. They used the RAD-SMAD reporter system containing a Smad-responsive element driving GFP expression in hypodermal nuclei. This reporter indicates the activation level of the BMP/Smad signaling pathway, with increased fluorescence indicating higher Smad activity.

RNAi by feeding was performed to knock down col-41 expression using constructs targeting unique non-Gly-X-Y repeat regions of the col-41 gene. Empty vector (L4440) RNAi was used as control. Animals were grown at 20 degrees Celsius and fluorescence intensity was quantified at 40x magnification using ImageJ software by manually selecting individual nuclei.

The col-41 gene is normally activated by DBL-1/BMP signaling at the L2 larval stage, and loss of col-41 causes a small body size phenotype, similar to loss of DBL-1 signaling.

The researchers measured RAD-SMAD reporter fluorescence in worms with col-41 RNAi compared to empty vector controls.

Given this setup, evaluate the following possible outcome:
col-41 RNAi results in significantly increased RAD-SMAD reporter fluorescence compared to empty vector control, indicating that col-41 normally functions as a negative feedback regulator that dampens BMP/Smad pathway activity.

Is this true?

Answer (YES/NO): NO